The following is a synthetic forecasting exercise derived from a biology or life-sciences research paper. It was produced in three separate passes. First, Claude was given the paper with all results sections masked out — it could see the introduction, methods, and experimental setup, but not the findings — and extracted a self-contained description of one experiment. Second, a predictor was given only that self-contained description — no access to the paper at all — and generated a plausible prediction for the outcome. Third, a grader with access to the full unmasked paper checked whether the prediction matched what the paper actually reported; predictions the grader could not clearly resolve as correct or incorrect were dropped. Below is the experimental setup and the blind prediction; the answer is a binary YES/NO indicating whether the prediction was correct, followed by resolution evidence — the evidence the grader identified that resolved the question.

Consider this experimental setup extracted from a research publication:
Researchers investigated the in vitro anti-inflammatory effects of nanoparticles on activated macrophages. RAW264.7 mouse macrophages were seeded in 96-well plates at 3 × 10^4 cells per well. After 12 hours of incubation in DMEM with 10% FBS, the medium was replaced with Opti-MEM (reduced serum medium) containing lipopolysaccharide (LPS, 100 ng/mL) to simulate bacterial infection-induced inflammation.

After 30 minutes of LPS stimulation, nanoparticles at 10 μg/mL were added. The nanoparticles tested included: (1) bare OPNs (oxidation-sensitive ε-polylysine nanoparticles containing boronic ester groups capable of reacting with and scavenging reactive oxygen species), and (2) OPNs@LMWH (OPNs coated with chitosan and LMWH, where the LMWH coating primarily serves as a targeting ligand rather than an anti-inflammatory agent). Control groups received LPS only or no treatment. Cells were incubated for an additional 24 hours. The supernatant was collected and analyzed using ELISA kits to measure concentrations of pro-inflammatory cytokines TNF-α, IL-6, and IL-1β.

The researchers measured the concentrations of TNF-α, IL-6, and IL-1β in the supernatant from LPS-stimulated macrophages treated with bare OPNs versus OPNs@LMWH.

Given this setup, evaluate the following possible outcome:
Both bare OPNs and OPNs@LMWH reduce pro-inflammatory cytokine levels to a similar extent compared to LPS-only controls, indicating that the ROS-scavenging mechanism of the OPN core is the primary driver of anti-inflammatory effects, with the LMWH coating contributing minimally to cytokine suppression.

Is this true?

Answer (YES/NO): NO